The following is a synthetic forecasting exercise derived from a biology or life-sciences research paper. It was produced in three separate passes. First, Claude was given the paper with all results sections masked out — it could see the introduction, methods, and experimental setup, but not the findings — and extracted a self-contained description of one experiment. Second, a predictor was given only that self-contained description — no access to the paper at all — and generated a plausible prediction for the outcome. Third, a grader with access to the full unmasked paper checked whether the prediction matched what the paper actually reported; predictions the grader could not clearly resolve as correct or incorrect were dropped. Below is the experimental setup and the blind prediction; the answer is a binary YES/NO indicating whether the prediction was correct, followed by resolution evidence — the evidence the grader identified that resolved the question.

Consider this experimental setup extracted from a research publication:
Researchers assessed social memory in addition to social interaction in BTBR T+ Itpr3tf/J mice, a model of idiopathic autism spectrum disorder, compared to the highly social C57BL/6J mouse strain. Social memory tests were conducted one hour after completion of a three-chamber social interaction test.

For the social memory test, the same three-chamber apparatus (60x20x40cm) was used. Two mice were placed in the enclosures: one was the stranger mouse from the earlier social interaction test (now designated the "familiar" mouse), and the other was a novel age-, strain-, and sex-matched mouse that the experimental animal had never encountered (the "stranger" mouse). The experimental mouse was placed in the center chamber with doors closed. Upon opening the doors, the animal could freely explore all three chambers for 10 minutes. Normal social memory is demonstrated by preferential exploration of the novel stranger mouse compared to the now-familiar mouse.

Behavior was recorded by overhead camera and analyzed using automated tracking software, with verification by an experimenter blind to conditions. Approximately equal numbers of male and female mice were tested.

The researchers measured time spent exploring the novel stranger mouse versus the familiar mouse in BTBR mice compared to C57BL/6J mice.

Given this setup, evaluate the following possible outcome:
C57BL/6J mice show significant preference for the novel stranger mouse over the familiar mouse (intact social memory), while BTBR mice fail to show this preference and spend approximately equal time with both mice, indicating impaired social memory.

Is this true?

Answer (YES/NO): NO